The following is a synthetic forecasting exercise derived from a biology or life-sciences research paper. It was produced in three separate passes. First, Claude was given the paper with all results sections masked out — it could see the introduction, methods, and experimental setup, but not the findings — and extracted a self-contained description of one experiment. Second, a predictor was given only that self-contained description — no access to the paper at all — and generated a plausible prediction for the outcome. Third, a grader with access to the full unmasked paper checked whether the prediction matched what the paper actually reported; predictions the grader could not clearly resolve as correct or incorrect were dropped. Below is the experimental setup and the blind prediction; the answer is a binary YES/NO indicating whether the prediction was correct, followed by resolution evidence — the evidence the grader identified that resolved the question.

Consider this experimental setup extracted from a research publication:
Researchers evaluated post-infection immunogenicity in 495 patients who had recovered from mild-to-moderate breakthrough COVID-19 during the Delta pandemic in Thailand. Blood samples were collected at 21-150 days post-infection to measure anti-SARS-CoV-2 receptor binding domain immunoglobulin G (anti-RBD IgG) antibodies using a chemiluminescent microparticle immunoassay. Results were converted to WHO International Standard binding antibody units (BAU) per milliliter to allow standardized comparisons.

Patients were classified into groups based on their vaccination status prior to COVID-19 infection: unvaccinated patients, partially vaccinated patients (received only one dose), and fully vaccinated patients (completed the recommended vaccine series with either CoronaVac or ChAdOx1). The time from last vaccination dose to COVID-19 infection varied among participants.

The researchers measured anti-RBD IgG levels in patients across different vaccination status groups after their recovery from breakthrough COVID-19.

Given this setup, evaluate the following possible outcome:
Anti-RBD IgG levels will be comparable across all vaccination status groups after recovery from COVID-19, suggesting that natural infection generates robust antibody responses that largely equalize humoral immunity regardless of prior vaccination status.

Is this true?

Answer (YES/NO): NO